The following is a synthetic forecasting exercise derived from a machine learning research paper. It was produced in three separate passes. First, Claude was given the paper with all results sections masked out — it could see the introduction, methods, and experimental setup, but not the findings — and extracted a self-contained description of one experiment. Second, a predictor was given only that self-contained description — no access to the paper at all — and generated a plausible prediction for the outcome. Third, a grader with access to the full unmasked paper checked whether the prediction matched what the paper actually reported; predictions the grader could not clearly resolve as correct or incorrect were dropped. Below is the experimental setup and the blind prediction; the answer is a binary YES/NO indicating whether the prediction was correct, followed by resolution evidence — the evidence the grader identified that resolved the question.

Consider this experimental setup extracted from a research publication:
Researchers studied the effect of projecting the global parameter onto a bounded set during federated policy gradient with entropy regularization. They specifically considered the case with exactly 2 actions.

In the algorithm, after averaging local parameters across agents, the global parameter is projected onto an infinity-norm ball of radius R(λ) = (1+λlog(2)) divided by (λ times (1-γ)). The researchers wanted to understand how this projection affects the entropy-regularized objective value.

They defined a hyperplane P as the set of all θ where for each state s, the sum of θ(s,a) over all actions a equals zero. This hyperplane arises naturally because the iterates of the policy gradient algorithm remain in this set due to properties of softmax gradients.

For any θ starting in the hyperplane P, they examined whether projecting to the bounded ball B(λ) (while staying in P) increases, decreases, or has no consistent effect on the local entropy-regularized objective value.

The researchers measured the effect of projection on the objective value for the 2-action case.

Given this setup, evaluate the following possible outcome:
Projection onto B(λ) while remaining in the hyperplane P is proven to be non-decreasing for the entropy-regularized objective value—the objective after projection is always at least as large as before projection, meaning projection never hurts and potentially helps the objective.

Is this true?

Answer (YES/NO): YES